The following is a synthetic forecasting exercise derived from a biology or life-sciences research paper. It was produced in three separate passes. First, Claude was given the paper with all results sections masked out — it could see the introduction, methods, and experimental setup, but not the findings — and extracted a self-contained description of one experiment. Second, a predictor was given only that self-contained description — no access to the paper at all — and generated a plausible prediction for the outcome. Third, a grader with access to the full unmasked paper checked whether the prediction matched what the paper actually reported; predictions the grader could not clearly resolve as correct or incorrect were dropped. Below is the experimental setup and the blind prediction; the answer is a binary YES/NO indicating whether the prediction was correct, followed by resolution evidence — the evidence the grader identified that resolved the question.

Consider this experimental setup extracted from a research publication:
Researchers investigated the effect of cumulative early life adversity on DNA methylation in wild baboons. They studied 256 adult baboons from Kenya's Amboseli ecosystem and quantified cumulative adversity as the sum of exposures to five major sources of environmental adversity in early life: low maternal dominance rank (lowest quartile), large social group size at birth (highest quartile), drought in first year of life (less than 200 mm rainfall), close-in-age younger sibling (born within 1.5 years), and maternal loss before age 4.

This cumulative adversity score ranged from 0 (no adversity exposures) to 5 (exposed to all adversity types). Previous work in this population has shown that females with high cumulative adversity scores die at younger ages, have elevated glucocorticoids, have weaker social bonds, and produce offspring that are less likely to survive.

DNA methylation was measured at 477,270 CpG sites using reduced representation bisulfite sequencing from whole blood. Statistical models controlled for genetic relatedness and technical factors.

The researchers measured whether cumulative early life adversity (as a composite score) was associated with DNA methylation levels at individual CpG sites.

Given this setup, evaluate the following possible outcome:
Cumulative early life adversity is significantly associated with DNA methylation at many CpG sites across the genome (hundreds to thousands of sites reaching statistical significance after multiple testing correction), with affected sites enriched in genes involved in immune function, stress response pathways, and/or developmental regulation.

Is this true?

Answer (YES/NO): NO